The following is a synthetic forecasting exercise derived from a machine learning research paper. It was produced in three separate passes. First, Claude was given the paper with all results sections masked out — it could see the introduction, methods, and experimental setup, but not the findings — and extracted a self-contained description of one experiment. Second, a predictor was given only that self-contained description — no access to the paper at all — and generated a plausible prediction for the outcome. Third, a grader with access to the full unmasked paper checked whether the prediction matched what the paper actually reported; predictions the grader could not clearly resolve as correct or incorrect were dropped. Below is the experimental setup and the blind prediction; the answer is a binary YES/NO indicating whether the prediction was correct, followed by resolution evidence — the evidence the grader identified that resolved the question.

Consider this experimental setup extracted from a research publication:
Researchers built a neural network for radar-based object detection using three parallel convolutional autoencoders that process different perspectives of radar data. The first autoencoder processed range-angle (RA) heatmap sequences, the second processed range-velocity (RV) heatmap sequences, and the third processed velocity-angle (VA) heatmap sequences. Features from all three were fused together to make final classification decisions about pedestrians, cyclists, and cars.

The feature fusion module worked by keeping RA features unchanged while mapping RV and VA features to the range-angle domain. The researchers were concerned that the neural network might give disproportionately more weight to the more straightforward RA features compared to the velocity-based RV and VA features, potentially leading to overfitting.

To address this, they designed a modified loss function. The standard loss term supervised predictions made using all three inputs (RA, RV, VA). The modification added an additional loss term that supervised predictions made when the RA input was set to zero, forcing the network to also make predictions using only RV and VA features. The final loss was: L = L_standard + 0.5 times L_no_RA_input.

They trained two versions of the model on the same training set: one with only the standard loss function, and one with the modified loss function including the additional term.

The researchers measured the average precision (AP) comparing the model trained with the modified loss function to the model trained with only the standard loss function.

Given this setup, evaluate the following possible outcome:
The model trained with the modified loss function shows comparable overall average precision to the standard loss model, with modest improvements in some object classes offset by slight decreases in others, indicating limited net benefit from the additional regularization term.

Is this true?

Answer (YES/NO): NO